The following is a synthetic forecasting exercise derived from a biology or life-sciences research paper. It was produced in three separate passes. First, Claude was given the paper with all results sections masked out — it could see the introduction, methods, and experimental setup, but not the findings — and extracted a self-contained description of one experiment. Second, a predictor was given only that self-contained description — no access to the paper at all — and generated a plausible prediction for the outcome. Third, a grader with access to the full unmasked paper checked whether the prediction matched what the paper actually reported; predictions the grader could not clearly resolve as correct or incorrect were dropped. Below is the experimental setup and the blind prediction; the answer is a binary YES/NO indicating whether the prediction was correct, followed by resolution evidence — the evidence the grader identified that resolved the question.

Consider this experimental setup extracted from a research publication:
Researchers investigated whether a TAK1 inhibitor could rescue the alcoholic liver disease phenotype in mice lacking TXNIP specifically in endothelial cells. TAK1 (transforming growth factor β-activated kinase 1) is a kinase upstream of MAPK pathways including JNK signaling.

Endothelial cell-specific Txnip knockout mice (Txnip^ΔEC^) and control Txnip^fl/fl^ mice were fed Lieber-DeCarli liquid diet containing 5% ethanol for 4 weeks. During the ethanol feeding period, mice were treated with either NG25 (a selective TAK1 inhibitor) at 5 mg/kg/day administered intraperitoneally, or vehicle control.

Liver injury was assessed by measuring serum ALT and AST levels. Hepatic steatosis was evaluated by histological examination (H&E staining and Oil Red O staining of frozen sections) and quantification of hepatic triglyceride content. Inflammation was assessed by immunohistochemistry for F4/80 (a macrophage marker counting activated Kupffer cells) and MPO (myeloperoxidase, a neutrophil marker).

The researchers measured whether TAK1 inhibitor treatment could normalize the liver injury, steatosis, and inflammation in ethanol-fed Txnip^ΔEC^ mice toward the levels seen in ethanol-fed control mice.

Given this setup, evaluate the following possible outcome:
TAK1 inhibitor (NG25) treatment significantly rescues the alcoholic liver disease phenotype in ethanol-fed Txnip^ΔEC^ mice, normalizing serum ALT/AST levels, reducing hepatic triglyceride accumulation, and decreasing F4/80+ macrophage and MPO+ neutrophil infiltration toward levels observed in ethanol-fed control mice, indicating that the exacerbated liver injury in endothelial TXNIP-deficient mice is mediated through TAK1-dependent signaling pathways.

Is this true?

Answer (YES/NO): NO